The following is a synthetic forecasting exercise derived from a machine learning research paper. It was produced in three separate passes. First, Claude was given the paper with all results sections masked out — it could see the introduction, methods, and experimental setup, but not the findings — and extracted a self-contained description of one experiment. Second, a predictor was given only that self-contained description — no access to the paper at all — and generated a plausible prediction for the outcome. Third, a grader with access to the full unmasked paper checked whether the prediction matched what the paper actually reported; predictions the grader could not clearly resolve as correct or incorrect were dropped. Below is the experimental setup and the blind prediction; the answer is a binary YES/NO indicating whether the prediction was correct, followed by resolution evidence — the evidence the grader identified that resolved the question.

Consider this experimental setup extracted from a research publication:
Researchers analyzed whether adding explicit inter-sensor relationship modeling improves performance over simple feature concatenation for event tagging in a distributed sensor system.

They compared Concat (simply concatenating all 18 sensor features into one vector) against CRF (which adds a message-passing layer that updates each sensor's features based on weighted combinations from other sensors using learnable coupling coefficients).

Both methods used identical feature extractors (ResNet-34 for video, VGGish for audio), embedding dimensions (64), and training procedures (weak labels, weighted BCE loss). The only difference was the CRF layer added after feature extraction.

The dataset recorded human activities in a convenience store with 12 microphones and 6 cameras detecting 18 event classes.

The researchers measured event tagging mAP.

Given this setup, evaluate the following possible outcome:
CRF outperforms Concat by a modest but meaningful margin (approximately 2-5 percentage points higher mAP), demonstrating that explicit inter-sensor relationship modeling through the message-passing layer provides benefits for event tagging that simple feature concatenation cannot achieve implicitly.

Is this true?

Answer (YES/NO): YES